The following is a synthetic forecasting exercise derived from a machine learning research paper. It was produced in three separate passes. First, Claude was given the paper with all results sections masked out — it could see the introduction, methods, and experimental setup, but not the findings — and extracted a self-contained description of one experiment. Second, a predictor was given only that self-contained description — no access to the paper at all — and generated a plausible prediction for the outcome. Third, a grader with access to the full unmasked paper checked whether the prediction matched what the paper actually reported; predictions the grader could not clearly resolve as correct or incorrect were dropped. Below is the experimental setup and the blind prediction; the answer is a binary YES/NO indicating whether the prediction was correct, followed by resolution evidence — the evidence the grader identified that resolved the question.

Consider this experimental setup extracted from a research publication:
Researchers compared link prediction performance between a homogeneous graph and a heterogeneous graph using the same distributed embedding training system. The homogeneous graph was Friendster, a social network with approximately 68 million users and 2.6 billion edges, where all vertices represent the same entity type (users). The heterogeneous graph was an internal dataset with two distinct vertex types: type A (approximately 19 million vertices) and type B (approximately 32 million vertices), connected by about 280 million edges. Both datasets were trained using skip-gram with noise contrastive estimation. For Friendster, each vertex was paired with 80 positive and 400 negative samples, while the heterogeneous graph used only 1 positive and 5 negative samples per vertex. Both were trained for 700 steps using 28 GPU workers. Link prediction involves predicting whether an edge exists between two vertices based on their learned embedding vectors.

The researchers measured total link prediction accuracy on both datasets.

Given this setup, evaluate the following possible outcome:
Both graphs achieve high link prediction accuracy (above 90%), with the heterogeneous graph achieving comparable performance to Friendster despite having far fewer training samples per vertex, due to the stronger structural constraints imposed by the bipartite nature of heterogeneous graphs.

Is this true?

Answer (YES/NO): NO